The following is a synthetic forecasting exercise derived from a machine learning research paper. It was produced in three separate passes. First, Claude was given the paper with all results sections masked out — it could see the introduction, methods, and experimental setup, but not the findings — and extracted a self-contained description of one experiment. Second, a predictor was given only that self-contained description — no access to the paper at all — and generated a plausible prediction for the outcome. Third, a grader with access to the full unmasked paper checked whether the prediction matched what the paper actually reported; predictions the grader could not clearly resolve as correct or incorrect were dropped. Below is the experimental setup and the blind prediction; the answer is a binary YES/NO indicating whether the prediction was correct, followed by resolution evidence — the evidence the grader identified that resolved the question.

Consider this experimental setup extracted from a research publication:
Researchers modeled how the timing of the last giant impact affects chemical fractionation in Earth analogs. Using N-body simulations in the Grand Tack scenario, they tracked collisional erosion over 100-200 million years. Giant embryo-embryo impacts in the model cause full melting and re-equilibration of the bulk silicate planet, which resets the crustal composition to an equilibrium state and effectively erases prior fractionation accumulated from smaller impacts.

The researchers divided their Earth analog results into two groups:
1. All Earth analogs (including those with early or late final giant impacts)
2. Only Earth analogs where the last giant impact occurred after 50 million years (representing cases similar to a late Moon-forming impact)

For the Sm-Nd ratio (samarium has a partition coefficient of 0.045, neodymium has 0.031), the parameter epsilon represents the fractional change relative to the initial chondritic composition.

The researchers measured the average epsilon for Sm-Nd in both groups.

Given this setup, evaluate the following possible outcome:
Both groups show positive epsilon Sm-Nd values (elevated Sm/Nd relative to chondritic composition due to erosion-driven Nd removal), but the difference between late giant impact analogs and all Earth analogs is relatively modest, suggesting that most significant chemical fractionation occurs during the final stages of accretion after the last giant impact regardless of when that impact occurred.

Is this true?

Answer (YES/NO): NO